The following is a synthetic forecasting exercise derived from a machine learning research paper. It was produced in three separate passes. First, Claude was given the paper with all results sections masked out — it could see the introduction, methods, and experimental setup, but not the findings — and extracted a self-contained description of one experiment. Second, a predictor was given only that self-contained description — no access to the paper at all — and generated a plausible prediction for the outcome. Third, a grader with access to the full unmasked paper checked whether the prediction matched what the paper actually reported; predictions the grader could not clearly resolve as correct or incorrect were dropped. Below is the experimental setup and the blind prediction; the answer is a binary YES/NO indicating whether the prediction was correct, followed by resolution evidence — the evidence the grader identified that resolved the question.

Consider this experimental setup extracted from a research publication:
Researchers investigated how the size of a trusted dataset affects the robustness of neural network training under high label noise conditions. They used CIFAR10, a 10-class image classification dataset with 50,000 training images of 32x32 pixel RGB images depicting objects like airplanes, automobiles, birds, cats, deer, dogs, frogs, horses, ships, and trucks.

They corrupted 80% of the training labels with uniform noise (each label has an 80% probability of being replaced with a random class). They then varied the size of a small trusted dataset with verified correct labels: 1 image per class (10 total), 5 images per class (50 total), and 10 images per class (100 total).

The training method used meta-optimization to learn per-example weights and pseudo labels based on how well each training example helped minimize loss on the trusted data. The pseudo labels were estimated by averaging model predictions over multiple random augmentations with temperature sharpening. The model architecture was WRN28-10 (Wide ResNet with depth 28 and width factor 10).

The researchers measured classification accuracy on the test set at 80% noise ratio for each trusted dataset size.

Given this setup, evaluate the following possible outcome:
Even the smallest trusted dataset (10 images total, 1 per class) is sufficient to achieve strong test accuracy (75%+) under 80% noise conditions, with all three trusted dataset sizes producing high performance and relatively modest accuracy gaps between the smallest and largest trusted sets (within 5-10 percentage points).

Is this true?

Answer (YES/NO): YES